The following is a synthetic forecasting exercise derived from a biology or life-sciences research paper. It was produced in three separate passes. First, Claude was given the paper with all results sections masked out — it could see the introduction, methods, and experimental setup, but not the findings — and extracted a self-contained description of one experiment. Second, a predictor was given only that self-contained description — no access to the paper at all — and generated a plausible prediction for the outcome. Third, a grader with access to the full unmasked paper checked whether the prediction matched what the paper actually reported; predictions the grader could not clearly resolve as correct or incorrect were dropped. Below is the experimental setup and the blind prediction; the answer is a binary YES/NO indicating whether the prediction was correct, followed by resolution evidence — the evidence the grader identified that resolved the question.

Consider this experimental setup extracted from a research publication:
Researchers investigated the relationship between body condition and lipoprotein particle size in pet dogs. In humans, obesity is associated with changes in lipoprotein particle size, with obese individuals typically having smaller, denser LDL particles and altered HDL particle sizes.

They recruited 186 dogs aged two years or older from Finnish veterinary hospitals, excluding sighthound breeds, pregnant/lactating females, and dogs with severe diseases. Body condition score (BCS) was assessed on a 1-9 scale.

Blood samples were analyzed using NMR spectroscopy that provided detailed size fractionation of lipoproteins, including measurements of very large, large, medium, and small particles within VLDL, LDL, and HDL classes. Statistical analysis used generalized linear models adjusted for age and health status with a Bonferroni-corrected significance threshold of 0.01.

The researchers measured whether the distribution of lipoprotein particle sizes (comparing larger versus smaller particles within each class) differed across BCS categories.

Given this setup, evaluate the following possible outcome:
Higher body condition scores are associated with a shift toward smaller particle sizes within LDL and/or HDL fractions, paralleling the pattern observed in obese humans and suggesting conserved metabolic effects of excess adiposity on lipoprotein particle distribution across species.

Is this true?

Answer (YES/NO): YES